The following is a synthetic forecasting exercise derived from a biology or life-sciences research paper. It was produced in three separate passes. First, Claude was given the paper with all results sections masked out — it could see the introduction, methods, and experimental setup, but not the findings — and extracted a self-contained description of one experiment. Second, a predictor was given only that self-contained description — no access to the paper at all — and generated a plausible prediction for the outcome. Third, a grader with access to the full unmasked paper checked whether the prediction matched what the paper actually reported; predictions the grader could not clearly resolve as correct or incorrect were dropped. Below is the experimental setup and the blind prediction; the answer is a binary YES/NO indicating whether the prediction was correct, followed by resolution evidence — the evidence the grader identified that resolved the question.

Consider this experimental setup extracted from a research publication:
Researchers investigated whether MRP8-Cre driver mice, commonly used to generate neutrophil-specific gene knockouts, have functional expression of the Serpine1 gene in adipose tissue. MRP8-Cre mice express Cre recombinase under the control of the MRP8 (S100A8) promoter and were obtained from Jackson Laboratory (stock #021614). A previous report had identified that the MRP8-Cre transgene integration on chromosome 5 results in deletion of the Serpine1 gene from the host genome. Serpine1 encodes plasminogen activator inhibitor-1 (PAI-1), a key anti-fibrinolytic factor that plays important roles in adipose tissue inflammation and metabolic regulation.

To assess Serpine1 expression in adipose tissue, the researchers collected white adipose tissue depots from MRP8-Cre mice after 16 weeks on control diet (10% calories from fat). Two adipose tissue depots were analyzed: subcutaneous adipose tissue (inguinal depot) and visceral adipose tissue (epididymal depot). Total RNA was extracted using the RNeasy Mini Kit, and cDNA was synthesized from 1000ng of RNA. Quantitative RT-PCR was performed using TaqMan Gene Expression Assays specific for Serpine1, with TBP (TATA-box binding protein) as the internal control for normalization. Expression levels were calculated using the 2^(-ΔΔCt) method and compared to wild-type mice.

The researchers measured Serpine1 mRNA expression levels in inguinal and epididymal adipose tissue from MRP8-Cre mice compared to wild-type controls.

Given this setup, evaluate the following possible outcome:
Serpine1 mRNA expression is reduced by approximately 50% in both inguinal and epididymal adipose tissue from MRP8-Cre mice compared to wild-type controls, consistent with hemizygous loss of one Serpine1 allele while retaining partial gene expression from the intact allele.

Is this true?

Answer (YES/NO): NO